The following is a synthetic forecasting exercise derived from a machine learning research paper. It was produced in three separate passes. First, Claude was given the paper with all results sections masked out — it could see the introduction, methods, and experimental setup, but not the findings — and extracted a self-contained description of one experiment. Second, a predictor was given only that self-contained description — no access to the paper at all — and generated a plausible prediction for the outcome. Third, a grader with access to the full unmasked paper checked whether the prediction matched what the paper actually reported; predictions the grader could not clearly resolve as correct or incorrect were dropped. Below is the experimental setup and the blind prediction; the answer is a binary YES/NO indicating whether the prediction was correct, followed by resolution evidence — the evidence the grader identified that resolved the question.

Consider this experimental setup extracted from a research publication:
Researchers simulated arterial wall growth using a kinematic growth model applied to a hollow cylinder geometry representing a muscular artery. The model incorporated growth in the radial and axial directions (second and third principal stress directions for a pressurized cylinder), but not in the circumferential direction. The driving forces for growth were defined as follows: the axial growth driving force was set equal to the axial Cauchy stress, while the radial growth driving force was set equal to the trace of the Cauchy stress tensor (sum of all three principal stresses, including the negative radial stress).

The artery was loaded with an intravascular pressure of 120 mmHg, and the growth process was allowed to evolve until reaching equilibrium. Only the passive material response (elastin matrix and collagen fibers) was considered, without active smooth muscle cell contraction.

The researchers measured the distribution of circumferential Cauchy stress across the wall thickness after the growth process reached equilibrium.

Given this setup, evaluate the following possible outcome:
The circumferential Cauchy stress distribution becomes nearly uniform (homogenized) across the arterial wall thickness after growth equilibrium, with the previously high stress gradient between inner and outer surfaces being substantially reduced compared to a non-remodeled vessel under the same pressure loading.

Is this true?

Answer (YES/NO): YES